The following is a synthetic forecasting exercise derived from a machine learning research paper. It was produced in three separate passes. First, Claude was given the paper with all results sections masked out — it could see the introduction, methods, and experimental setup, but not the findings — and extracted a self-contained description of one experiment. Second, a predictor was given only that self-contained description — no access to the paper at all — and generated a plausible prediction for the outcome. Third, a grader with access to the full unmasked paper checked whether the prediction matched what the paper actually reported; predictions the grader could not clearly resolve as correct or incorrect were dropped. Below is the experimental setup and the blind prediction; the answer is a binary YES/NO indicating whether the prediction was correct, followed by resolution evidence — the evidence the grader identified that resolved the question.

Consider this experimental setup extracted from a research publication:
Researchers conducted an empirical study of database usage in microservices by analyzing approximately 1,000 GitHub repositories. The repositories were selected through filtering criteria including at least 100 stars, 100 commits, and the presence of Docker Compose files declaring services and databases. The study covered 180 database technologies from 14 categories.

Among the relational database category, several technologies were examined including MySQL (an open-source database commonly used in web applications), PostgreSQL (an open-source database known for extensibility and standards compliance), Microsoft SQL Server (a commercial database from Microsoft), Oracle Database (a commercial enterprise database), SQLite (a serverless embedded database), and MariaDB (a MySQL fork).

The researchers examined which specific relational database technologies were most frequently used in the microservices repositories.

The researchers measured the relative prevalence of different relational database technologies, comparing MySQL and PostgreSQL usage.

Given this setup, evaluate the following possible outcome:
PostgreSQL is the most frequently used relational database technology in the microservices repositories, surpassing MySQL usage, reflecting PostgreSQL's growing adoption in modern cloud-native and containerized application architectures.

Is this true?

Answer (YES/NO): YES